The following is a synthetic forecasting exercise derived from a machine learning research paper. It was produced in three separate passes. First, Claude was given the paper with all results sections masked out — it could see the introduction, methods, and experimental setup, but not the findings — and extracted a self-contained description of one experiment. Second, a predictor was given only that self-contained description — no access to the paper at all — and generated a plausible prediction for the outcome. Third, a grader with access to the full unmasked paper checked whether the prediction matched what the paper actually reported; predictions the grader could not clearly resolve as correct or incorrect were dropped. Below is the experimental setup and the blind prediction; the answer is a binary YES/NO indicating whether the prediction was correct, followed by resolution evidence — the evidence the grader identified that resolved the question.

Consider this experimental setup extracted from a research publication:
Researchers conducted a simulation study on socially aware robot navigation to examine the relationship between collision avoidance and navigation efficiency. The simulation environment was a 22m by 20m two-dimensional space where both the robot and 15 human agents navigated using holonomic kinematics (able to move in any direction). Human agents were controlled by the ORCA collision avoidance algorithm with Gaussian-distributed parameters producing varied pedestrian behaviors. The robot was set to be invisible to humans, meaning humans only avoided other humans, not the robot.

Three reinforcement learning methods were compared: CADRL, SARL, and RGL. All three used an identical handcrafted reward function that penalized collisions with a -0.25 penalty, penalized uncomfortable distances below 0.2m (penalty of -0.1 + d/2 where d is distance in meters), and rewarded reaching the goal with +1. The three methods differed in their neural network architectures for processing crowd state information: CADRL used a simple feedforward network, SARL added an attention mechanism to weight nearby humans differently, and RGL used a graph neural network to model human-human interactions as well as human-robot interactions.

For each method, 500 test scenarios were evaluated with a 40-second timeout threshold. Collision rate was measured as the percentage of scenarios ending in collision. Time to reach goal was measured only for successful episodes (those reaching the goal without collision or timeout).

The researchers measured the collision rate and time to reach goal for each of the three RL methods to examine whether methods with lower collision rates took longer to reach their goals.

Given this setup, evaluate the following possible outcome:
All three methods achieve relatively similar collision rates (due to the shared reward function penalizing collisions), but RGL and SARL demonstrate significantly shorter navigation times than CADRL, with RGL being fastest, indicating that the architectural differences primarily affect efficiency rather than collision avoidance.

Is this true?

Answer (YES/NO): NO